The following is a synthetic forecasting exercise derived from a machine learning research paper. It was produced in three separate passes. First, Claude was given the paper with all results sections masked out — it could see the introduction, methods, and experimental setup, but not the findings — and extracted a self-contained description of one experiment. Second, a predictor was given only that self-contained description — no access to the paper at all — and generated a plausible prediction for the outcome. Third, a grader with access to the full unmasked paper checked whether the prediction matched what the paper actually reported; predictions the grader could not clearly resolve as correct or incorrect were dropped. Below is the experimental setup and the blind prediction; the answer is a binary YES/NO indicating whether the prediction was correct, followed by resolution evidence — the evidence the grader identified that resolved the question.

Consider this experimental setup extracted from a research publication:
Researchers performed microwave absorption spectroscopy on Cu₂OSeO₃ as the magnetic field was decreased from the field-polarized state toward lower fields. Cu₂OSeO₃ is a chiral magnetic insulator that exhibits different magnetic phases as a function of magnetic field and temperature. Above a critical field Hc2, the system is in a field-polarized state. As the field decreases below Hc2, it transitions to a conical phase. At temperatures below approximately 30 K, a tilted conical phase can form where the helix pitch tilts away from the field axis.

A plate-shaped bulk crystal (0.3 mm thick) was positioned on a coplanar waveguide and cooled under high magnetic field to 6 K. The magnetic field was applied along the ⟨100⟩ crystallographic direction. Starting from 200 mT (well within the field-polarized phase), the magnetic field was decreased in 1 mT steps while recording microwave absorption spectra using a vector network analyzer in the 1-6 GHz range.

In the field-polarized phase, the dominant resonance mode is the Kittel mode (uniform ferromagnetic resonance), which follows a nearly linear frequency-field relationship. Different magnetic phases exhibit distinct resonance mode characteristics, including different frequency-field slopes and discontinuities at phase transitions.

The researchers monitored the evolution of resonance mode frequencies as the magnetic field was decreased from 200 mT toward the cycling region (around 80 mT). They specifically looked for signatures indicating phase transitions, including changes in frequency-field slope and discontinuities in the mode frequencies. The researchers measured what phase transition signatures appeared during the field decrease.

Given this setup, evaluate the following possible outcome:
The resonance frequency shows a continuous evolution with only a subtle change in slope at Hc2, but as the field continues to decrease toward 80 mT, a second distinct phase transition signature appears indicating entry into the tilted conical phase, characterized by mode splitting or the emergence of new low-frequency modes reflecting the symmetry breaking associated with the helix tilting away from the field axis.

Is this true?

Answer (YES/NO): NO